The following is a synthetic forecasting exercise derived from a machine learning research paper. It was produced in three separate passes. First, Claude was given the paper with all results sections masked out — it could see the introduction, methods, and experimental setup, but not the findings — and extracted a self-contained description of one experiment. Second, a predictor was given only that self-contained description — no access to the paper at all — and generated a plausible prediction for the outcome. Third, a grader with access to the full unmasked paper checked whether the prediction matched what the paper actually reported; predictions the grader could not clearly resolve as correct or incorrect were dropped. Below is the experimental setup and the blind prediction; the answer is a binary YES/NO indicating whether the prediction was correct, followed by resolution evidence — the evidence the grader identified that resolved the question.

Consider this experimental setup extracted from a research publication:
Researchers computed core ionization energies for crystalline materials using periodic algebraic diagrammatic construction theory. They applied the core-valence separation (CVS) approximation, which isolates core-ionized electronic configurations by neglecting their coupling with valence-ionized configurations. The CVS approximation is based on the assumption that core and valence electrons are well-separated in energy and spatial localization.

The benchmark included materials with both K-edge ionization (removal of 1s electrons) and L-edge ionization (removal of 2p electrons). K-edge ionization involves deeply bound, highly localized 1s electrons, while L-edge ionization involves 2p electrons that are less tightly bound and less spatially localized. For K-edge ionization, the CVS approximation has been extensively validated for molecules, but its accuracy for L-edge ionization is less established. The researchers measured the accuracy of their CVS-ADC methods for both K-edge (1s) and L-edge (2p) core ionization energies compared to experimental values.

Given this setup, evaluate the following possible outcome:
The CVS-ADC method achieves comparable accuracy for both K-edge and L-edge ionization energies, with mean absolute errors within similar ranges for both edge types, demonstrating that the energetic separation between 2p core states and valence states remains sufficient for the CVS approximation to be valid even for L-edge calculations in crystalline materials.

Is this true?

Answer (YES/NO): NO